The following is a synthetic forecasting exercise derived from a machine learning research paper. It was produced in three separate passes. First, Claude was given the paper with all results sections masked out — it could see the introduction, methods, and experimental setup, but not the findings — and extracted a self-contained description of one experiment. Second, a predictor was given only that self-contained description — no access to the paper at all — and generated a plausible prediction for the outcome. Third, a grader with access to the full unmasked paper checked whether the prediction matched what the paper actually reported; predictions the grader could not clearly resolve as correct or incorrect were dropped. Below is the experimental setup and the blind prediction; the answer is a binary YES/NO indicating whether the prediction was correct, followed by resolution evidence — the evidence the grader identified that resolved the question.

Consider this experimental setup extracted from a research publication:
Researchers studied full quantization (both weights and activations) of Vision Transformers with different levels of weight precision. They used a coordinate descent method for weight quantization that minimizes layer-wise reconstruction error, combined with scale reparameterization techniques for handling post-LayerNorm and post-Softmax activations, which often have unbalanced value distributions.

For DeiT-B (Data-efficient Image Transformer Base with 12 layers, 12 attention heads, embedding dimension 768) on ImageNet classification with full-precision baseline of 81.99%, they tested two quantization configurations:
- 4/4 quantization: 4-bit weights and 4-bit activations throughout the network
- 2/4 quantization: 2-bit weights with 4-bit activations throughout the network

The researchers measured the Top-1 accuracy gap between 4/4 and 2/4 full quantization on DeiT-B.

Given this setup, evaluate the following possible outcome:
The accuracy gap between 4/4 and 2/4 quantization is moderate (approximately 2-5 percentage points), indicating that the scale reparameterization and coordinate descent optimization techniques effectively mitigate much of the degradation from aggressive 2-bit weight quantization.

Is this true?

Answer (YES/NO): NO